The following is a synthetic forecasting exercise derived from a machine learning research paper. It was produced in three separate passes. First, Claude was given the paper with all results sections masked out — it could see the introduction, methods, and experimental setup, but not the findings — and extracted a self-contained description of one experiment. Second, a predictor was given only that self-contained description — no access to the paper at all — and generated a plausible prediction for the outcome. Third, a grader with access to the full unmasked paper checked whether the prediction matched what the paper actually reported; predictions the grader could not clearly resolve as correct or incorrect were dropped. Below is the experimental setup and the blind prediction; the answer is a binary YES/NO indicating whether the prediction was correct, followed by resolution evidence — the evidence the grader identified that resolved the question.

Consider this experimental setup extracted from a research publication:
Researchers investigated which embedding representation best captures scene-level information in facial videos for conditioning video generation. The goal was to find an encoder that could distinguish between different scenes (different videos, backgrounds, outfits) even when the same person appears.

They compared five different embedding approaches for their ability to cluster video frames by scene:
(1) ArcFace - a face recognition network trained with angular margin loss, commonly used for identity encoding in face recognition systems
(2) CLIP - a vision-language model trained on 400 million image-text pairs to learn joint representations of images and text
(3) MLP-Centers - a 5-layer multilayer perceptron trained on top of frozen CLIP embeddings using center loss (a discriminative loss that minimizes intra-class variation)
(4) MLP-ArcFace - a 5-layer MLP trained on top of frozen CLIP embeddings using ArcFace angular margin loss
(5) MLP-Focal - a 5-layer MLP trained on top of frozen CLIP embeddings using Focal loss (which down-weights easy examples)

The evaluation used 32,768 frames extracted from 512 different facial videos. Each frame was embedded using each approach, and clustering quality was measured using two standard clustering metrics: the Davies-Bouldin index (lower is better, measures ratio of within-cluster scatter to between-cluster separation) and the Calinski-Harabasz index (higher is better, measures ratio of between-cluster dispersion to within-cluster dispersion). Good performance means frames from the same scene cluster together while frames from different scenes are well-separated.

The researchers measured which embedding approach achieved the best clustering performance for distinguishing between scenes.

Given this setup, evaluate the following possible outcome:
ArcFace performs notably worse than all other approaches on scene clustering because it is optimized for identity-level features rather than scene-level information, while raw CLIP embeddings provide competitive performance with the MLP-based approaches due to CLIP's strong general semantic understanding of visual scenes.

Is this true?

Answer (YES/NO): NO